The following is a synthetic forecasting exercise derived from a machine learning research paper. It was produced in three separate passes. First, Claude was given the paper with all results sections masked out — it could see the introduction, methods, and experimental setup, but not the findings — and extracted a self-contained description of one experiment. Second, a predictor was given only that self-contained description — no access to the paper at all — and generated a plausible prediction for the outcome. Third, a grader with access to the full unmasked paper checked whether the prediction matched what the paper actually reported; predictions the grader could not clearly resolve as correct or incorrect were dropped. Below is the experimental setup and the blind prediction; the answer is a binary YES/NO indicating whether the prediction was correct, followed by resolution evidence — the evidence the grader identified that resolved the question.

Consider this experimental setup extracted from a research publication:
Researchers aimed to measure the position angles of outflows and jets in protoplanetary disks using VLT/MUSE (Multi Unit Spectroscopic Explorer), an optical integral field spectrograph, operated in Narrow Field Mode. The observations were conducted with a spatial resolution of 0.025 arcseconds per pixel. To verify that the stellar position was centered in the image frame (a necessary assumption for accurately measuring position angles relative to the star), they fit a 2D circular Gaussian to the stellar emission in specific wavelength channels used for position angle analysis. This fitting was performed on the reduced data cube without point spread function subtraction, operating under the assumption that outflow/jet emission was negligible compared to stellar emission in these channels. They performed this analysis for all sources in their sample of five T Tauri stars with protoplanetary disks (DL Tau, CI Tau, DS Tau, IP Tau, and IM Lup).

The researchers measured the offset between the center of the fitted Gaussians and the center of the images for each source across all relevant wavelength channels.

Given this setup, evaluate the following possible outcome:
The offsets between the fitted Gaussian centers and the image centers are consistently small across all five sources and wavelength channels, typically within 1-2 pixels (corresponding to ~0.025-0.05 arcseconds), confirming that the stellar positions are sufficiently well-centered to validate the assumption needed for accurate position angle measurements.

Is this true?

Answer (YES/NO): NO